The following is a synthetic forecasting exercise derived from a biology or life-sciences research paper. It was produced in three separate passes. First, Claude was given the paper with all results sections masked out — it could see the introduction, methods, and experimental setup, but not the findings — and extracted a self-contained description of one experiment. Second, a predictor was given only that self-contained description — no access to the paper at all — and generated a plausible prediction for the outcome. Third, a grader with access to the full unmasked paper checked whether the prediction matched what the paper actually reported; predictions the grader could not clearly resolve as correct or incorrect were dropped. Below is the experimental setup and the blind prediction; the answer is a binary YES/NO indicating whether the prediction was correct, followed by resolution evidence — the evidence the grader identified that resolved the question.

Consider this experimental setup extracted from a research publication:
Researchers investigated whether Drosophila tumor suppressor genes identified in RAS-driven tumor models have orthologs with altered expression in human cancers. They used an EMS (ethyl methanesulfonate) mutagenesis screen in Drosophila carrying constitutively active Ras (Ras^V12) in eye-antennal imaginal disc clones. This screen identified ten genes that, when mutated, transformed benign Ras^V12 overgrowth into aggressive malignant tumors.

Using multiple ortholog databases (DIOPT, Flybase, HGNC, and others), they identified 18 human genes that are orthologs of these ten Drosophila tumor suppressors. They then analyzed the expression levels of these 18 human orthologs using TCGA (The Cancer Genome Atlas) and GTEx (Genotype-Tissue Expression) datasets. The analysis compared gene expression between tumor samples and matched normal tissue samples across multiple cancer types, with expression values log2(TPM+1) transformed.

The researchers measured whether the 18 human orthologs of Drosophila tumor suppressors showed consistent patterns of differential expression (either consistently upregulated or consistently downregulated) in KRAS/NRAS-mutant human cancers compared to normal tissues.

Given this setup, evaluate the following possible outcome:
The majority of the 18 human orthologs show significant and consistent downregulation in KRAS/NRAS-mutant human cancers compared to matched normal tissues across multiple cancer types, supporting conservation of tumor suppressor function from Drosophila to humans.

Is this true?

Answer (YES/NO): NO